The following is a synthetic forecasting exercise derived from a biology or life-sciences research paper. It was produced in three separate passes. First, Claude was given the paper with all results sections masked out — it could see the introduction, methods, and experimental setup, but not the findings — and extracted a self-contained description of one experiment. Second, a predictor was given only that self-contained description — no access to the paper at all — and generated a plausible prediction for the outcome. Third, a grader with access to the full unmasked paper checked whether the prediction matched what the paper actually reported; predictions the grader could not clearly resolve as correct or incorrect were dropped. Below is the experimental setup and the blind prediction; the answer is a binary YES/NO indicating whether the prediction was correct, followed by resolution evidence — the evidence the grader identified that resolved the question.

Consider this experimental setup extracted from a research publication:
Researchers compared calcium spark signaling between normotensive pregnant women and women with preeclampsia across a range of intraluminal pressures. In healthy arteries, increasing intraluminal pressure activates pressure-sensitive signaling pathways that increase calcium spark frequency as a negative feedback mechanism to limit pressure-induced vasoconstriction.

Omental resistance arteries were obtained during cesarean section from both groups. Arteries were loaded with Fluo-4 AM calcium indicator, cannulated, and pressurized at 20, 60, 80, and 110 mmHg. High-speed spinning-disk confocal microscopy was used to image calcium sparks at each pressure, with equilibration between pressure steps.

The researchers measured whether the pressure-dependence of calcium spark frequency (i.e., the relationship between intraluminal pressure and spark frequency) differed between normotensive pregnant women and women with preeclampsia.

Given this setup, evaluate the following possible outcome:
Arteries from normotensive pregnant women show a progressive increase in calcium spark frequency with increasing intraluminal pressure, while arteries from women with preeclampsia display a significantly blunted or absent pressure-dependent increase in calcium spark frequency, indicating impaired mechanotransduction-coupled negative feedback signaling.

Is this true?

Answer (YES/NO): YES